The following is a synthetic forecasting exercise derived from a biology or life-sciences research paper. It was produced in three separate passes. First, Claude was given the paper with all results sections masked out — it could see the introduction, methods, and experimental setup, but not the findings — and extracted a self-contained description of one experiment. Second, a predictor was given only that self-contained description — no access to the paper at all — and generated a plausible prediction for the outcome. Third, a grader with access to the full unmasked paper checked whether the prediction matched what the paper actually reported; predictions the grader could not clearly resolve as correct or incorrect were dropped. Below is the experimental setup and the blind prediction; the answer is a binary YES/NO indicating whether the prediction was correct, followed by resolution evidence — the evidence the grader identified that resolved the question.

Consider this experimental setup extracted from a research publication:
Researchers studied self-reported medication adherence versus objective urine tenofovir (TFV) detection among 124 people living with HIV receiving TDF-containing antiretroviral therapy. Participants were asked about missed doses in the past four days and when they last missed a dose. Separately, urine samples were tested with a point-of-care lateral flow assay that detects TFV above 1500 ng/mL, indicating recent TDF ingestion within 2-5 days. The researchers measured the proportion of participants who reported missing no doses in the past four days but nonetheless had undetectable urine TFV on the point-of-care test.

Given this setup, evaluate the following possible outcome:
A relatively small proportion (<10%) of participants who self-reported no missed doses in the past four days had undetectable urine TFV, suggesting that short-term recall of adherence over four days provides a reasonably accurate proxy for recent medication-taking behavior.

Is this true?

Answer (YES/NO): NO